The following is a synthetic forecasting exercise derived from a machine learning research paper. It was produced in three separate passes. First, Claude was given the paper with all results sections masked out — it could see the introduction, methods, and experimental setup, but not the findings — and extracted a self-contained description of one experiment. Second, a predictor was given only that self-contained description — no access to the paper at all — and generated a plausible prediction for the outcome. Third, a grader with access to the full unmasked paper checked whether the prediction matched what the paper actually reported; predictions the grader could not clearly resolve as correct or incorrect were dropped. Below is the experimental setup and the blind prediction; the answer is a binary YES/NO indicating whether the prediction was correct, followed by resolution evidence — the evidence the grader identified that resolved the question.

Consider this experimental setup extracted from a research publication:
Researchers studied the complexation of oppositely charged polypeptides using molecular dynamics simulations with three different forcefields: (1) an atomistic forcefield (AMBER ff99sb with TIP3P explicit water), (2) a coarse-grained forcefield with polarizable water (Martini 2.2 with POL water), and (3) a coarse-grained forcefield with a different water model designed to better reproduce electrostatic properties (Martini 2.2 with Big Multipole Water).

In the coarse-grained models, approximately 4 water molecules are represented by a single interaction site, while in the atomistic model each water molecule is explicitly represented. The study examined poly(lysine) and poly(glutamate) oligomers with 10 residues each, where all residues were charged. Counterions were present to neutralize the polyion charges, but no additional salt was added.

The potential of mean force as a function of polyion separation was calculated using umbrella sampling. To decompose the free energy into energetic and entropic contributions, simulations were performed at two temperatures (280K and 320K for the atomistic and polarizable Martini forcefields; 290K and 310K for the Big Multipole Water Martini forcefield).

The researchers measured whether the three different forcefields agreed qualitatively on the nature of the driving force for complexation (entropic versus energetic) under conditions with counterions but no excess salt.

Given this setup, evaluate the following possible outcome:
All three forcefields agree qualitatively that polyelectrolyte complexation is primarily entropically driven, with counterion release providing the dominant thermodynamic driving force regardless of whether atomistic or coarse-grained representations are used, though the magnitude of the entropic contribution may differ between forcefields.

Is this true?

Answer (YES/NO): YES